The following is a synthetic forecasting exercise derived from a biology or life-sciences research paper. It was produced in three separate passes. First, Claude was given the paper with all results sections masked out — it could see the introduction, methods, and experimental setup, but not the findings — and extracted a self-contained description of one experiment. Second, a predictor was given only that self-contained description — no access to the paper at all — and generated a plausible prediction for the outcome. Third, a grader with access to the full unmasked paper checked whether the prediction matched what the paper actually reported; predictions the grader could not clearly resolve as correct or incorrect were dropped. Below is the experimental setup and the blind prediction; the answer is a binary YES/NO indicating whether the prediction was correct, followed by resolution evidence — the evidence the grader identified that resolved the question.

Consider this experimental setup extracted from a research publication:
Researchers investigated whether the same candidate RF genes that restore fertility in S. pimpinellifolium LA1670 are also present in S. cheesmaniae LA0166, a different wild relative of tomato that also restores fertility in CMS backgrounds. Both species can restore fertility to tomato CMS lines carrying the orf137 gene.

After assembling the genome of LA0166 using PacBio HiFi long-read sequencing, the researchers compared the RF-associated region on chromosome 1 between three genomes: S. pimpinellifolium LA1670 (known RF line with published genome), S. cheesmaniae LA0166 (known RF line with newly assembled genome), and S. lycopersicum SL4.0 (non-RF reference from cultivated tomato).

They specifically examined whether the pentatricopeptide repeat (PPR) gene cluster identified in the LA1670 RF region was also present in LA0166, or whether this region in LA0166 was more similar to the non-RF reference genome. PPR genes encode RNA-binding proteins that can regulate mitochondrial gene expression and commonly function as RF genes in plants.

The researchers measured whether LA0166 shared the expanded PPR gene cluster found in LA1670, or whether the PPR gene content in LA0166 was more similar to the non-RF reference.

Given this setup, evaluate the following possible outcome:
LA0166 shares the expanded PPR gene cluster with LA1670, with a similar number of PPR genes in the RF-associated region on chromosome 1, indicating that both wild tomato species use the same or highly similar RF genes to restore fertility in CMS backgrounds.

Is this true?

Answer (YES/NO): NO